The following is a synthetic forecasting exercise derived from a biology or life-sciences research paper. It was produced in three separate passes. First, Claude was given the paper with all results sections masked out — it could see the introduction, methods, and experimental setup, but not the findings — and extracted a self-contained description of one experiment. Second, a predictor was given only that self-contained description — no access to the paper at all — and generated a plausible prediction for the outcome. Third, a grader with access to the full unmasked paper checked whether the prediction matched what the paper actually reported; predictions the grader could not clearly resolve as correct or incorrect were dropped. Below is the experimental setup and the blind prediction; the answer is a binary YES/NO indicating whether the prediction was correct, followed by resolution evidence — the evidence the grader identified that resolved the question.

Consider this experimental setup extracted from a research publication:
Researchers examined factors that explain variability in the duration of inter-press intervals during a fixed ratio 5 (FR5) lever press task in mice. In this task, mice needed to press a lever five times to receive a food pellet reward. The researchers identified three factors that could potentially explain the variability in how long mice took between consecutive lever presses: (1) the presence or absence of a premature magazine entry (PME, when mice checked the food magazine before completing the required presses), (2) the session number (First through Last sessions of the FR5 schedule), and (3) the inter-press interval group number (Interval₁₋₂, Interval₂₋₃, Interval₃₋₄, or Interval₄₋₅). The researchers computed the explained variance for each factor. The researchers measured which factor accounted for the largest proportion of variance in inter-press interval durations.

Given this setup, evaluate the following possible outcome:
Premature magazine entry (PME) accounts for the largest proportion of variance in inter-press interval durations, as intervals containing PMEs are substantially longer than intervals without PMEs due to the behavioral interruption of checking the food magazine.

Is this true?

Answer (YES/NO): YES